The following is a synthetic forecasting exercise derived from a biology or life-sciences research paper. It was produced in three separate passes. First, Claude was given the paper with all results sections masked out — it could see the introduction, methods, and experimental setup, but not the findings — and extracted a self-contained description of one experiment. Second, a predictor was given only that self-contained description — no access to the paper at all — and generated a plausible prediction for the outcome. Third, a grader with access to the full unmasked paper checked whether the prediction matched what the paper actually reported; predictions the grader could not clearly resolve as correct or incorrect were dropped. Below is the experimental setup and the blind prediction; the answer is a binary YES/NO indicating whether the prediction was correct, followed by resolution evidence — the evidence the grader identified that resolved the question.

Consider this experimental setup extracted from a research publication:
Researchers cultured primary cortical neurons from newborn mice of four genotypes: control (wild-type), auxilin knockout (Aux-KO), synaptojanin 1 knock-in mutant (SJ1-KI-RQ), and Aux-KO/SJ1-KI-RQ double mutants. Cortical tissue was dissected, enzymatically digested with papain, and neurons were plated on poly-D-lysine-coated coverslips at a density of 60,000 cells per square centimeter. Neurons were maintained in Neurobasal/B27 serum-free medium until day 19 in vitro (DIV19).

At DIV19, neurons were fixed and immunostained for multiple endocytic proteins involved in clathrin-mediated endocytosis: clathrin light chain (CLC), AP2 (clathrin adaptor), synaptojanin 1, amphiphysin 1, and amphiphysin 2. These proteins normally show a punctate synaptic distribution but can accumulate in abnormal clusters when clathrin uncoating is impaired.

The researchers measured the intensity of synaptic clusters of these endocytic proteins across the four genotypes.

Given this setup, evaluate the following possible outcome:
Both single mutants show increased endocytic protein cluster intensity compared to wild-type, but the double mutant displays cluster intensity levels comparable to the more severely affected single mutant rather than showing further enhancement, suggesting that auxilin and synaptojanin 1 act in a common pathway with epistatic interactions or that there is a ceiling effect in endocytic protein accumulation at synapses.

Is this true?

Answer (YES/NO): NO